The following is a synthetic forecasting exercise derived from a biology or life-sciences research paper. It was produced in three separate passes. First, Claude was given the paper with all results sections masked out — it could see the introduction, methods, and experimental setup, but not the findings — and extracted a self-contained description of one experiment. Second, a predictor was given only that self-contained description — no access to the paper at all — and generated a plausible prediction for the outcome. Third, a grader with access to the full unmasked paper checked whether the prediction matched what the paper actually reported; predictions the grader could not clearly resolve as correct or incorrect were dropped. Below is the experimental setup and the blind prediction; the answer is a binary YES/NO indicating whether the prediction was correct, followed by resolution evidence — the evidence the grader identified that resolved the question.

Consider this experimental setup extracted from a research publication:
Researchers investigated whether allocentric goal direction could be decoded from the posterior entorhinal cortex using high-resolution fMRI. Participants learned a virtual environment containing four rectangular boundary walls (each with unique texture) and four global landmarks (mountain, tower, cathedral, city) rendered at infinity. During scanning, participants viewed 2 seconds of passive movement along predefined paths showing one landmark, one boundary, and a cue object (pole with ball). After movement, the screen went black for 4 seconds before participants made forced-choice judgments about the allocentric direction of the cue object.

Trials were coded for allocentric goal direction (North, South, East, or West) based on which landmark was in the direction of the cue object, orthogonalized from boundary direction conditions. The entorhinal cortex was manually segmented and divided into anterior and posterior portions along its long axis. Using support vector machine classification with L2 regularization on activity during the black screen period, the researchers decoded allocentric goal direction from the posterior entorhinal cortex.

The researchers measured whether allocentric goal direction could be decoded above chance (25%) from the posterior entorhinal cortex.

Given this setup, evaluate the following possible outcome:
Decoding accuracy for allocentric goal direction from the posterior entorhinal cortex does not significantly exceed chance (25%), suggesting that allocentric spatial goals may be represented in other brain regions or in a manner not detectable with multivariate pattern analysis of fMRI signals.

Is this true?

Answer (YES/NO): YES